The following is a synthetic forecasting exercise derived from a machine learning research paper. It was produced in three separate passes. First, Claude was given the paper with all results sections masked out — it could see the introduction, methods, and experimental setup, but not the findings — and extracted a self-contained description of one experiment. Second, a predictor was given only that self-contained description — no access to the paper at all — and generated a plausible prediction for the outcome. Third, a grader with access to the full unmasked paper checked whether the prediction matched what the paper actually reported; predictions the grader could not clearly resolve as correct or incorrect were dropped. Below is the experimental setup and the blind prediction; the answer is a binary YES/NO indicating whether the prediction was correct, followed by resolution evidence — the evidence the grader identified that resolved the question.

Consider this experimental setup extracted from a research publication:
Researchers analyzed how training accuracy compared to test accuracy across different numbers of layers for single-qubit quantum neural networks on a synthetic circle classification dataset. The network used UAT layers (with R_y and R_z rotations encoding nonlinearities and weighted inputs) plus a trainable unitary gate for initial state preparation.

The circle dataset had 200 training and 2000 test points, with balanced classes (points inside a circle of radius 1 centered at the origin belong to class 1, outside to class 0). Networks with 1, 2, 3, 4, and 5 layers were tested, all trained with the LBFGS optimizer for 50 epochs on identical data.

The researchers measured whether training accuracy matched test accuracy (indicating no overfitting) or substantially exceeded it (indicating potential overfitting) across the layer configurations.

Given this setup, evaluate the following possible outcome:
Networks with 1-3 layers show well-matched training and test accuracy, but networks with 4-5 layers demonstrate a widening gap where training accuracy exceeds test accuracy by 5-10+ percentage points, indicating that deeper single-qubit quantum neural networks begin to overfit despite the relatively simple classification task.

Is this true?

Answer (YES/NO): NO